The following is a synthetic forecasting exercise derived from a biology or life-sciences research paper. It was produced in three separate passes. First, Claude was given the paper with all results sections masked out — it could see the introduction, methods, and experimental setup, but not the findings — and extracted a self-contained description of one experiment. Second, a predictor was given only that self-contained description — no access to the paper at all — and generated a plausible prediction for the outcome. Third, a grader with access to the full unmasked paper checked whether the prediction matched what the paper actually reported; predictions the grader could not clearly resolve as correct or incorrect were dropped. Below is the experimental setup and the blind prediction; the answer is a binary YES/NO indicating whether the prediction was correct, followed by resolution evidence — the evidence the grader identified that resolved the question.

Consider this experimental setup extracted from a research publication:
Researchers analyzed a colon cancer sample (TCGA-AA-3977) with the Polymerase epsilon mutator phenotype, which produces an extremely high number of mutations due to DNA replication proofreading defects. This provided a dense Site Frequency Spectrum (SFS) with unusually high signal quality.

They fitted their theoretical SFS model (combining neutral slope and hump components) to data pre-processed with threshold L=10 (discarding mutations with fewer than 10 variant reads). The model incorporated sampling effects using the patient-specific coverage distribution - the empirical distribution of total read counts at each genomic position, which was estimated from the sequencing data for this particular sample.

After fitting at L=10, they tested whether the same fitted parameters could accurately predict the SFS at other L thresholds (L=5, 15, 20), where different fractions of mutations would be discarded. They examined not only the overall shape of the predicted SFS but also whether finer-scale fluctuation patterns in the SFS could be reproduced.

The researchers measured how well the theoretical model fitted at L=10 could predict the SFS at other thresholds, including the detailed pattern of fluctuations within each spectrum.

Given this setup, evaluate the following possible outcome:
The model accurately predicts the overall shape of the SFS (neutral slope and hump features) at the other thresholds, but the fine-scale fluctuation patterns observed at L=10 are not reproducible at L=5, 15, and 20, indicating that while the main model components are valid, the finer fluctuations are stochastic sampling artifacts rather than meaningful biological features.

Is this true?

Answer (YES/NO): NO